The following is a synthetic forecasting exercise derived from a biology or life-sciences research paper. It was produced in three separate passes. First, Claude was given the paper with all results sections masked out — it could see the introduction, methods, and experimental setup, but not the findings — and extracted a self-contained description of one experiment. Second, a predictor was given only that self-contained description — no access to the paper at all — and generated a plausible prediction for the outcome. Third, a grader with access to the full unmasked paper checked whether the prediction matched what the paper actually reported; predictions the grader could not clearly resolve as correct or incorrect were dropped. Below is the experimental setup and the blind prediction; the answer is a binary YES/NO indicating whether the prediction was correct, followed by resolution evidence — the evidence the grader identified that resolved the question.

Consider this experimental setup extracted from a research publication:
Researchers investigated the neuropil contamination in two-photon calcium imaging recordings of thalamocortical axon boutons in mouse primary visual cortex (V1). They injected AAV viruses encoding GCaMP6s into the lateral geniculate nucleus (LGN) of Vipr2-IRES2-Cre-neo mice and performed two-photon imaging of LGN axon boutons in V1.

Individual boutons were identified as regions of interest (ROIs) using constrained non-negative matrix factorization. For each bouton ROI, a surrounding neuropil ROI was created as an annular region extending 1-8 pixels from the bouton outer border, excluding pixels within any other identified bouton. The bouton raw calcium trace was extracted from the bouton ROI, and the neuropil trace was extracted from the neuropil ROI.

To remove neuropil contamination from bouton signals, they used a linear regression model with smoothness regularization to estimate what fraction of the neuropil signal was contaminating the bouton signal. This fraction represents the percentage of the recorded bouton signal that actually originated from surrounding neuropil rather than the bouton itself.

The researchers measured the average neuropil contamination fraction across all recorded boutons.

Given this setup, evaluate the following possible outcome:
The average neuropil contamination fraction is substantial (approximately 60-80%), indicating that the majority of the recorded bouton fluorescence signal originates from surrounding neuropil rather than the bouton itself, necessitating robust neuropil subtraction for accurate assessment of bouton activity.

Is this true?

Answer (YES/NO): NO